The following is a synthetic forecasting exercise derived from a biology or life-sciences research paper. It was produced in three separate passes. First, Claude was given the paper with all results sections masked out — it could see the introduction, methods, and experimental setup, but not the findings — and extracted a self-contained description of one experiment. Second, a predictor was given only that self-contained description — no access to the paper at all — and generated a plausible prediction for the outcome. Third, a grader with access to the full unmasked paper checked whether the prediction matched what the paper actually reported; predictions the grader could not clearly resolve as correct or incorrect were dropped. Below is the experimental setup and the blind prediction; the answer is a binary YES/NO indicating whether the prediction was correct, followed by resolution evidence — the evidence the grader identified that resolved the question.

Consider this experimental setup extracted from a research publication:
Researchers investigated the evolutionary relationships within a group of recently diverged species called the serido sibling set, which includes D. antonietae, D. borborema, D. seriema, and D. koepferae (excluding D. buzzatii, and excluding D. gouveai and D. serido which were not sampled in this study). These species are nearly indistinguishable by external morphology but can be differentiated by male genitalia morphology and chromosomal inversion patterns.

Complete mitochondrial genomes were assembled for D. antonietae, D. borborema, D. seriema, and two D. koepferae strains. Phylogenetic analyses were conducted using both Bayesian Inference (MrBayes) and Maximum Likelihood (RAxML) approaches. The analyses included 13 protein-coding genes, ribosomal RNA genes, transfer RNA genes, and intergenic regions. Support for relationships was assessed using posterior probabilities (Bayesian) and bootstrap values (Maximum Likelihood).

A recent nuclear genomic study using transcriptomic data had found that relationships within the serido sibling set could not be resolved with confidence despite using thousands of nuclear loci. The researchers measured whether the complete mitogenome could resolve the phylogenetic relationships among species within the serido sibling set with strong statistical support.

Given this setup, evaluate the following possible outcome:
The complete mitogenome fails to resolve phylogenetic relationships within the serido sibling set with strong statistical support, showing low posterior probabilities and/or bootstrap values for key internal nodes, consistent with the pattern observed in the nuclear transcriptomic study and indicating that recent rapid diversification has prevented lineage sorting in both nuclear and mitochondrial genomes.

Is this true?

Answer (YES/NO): NO